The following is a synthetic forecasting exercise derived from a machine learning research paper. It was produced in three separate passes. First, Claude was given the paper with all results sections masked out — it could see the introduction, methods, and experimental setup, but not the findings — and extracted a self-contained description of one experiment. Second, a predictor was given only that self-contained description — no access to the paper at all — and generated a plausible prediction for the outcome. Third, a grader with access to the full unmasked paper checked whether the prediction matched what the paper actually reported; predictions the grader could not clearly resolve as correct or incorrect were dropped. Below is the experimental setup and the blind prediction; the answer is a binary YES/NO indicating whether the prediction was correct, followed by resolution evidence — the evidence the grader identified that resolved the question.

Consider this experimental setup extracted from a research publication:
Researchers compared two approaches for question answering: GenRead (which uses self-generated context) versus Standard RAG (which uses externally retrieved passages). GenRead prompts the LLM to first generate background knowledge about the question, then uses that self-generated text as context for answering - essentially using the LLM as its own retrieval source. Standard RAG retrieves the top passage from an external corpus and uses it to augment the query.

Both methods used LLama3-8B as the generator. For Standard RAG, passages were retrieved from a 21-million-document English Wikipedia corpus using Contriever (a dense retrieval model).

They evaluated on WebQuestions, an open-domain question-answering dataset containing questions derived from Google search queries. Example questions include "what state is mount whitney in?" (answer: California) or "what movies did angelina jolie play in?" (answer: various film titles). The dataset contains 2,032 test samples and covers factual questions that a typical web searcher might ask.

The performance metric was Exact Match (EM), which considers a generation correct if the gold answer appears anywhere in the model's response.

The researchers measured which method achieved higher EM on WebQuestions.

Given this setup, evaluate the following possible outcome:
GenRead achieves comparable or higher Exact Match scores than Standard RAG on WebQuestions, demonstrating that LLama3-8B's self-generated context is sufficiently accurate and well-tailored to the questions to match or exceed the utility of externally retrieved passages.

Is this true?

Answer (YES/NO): YES